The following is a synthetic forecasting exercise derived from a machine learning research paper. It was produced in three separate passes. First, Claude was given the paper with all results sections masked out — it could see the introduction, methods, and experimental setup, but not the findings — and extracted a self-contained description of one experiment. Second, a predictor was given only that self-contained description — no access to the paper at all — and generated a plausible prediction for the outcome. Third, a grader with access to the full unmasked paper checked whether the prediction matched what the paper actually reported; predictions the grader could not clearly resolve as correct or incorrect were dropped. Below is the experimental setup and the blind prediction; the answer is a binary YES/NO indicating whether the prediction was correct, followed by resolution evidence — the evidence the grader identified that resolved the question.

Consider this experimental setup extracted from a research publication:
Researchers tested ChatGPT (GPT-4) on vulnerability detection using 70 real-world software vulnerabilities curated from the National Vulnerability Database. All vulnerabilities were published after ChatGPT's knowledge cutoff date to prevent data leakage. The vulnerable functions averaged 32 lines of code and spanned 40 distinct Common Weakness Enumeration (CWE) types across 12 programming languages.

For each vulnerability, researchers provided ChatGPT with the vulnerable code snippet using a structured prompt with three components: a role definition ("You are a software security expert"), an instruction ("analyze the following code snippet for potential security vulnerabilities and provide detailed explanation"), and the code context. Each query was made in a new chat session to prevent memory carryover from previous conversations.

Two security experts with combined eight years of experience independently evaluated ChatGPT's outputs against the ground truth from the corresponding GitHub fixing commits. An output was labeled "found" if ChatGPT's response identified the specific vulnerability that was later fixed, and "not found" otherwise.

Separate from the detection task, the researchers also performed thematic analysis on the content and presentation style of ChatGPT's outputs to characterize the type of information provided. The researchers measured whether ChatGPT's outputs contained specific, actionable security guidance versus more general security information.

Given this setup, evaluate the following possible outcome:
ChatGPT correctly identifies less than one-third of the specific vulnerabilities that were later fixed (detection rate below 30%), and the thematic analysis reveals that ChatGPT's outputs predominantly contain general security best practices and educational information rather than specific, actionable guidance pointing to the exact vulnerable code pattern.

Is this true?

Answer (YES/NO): NO